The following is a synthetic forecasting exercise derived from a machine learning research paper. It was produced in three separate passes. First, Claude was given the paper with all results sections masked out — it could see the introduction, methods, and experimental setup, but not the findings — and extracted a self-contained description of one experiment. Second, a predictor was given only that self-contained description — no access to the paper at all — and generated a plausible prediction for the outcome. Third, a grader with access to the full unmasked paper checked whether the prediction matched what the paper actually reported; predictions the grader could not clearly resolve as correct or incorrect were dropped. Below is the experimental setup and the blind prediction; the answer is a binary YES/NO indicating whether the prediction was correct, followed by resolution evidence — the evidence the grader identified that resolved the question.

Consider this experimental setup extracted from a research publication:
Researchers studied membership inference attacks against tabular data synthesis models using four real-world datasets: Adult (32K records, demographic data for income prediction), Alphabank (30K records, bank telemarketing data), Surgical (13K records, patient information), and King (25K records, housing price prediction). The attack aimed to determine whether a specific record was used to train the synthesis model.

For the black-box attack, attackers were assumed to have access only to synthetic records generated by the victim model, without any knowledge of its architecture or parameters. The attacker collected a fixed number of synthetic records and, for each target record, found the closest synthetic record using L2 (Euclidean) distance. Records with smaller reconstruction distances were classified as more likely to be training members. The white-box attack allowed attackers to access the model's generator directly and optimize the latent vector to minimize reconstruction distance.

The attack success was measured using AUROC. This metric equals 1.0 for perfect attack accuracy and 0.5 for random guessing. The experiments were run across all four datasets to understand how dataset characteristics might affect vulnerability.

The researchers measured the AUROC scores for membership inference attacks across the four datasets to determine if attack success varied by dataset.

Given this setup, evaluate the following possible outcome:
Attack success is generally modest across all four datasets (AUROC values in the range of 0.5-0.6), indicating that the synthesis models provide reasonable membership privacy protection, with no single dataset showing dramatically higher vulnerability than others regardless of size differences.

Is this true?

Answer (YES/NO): NO